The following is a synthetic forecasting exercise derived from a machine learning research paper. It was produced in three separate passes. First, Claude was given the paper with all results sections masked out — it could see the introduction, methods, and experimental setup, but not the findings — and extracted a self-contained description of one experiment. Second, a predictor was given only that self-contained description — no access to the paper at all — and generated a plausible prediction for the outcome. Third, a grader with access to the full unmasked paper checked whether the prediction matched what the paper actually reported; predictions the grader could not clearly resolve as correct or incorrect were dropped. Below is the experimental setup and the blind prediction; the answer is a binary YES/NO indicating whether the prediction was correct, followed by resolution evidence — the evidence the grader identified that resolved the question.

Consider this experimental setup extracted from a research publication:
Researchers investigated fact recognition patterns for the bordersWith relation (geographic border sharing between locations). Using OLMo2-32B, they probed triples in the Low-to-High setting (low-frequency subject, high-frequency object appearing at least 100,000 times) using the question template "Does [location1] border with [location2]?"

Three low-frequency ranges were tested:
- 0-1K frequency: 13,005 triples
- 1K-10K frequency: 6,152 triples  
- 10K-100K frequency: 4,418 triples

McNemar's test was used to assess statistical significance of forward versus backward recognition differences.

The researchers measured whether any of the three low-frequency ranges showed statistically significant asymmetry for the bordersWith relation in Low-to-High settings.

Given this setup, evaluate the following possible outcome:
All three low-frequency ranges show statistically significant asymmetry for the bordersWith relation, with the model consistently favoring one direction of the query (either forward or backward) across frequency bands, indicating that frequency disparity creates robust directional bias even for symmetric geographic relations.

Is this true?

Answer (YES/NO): NO